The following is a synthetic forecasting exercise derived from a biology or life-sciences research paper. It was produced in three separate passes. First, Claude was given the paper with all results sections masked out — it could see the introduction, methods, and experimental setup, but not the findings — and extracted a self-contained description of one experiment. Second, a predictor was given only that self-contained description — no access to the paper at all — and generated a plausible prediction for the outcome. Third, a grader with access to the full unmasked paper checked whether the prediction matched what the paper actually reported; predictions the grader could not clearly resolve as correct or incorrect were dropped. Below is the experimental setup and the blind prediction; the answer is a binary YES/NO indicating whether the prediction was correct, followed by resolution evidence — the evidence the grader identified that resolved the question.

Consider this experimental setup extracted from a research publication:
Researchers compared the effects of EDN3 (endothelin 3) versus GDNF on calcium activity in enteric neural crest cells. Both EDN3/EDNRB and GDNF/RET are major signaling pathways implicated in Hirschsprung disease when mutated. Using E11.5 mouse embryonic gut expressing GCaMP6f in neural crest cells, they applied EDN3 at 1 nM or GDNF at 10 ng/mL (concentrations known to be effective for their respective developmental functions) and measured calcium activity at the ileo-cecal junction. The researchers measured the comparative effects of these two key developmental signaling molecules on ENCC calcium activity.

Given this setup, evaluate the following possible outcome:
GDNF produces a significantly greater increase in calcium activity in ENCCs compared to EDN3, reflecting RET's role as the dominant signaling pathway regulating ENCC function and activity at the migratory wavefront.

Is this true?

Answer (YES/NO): NO